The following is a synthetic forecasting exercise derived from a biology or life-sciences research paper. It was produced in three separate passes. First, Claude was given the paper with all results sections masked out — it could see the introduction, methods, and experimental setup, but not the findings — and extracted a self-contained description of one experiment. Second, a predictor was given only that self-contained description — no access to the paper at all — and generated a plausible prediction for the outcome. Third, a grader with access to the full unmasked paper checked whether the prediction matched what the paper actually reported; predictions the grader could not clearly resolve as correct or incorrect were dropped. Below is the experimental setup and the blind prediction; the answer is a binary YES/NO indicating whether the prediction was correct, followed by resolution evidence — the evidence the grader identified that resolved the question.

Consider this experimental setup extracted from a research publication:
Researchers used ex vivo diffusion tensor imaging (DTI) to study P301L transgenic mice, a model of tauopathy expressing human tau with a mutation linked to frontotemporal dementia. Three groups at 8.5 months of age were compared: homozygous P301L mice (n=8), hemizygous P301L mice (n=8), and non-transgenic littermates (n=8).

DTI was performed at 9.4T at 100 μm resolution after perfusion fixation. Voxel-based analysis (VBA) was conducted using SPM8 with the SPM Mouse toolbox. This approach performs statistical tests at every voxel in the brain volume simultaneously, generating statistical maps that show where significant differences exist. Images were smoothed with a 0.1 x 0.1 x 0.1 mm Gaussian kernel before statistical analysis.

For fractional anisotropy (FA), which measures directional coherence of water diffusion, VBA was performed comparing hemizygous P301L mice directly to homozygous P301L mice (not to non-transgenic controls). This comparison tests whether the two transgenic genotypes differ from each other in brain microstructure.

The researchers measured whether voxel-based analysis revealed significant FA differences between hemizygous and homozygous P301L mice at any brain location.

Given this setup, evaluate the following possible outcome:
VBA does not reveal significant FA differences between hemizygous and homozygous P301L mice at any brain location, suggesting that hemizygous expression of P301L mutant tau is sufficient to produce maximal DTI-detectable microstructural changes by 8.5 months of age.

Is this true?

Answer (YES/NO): NO